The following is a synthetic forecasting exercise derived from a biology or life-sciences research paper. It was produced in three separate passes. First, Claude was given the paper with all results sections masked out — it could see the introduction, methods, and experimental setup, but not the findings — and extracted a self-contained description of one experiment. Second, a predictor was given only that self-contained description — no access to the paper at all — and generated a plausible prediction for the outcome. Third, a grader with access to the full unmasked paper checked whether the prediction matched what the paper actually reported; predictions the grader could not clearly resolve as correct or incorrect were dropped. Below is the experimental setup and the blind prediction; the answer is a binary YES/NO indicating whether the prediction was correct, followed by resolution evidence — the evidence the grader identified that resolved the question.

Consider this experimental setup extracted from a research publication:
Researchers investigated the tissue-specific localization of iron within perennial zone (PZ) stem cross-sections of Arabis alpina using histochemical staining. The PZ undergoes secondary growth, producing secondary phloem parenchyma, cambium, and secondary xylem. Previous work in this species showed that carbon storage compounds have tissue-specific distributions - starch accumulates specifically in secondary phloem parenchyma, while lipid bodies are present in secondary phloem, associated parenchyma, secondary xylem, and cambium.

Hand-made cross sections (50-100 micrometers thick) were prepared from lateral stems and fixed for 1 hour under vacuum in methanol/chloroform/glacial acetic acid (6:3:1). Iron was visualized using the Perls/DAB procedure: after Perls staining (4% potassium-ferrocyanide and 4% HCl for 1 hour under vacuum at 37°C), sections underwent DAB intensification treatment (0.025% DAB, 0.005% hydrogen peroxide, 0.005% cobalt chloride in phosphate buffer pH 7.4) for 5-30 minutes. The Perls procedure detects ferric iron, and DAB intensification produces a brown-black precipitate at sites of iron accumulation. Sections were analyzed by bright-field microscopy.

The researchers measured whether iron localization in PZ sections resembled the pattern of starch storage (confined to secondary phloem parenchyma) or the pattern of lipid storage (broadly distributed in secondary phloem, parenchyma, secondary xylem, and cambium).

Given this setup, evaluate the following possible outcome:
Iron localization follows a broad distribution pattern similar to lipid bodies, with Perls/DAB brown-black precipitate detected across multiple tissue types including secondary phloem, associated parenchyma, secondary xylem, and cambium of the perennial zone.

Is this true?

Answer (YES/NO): NO